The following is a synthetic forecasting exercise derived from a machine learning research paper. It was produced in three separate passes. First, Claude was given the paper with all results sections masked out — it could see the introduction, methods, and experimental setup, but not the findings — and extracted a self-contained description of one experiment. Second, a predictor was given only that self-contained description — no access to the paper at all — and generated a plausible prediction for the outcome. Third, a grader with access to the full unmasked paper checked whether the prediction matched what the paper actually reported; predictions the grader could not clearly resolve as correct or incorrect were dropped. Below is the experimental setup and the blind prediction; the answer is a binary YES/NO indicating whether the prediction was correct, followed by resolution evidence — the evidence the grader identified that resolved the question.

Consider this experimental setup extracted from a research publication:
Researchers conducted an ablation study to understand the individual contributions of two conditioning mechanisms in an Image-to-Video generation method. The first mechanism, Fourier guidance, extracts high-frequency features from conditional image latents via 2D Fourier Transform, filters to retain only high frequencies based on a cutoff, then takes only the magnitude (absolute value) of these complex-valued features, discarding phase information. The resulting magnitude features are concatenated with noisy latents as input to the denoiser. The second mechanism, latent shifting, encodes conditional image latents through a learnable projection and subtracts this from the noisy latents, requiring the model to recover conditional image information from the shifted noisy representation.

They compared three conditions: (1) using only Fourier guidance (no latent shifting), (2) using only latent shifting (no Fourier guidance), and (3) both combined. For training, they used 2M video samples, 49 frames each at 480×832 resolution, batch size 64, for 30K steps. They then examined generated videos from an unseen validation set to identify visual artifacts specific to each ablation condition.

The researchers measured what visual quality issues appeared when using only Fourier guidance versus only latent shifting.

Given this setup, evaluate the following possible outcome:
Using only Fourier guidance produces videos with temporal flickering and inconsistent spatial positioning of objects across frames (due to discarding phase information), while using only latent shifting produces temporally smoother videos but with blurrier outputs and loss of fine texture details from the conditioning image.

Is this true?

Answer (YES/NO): NO